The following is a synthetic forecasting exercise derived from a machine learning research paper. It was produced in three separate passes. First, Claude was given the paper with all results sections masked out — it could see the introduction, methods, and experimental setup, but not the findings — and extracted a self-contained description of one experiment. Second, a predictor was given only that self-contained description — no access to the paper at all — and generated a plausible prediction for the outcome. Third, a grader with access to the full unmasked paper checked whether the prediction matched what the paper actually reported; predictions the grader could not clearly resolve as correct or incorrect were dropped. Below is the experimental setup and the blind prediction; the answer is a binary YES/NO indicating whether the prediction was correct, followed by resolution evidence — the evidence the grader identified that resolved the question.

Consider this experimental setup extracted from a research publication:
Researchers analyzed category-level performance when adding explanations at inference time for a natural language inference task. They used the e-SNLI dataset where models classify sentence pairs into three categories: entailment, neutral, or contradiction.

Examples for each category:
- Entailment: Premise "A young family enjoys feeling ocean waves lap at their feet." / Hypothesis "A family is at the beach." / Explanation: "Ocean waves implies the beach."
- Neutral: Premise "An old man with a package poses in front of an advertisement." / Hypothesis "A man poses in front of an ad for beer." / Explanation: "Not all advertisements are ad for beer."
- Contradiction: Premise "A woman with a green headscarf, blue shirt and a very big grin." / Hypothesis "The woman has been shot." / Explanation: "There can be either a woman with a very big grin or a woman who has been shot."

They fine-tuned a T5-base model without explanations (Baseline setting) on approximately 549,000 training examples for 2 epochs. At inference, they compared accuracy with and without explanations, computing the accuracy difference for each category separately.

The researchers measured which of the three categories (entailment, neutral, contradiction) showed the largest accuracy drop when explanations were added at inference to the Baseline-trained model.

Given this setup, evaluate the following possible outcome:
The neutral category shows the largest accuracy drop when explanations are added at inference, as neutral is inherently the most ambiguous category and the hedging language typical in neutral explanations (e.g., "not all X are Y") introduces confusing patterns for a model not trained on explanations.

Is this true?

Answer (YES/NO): YES